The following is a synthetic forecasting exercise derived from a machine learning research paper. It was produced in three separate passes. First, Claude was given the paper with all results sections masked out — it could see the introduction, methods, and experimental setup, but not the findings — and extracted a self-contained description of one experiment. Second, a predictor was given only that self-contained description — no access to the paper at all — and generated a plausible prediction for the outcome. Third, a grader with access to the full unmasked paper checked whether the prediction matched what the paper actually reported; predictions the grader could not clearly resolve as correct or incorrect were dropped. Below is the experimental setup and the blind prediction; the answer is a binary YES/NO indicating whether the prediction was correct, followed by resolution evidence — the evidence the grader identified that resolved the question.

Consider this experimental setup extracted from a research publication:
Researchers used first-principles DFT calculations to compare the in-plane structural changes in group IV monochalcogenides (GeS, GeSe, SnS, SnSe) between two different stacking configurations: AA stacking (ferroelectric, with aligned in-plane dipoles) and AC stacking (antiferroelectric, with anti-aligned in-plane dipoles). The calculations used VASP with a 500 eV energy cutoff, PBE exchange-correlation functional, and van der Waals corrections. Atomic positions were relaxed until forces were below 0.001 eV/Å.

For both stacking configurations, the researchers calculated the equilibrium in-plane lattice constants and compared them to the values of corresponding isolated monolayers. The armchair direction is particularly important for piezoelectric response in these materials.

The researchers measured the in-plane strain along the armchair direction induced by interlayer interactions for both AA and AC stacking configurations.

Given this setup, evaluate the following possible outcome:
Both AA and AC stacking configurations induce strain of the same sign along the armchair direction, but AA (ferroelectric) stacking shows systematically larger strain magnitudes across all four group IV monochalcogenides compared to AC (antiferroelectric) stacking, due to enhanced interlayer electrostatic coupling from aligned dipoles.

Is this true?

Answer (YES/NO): NO